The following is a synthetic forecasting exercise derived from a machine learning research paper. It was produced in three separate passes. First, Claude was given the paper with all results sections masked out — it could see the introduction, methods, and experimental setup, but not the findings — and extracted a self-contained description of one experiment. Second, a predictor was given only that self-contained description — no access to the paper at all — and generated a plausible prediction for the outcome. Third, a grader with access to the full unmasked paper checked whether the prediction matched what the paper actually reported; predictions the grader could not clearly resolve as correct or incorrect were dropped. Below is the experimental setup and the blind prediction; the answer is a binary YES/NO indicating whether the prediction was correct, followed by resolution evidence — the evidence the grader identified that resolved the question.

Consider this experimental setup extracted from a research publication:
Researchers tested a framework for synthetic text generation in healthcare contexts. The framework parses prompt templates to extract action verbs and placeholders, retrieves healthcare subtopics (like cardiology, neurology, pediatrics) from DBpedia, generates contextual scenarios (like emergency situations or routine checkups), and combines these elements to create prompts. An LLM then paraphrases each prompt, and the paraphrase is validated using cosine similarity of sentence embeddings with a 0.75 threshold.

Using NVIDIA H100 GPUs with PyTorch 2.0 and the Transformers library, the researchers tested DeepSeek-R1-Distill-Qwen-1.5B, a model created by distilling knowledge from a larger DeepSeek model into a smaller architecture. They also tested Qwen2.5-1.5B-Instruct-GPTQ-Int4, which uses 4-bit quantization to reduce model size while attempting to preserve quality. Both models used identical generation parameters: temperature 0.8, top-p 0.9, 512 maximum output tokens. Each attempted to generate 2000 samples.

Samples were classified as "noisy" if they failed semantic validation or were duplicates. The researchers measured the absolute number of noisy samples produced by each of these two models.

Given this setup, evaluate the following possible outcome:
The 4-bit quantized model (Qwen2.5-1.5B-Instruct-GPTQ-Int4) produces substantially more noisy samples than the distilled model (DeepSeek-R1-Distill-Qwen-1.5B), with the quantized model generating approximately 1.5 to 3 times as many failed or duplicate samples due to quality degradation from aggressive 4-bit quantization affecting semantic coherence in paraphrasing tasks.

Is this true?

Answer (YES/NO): NO